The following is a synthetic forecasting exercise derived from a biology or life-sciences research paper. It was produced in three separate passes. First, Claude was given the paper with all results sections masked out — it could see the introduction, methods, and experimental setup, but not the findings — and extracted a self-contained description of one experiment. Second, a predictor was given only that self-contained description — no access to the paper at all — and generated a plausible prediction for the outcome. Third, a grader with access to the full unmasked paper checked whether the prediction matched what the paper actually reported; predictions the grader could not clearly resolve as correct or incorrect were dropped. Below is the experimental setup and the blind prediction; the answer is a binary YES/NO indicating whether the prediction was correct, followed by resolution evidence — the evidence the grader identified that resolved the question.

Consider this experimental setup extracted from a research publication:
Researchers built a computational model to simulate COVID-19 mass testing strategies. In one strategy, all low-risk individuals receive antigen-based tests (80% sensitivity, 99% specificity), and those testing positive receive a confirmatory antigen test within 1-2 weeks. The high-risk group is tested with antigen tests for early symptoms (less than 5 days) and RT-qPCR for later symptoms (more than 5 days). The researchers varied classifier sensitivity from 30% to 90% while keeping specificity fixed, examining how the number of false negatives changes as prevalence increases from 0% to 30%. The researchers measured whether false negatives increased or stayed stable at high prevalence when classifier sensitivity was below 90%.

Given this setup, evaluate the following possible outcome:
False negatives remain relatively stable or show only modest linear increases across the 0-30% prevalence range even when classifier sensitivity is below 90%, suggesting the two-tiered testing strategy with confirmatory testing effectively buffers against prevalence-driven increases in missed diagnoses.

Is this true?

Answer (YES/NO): NO